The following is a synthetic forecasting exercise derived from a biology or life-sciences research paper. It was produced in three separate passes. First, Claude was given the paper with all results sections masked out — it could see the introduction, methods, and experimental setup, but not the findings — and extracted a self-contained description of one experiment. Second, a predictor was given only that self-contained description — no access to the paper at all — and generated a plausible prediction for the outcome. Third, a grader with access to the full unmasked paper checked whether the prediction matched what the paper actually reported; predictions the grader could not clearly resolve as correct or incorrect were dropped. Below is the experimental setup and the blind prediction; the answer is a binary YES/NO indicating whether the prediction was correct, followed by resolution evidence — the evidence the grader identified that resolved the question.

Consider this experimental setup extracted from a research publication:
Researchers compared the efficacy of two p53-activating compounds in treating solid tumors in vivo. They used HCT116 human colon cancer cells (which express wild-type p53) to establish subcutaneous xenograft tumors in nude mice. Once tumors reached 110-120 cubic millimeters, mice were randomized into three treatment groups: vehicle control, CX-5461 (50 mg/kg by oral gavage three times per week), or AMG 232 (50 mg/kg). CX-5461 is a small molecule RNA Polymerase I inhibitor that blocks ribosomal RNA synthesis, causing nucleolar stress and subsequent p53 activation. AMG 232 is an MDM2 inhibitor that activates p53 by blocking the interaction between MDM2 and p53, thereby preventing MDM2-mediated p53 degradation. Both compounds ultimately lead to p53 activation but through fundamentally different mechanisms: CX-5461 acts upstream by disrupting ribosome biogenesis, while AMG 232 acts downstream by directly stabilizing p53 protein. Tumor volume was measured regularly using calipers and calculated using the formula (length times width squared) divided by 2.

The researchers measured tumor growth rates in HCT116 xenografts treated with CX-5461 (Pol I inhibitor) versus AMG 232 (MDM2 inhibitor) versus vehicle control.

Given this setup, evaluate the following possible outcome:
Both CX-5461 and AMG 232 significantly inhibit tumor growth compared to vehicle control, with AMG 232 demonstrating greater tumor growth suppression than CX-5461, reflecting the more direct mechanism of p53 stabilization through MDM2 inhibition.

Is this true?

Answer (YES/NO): NO